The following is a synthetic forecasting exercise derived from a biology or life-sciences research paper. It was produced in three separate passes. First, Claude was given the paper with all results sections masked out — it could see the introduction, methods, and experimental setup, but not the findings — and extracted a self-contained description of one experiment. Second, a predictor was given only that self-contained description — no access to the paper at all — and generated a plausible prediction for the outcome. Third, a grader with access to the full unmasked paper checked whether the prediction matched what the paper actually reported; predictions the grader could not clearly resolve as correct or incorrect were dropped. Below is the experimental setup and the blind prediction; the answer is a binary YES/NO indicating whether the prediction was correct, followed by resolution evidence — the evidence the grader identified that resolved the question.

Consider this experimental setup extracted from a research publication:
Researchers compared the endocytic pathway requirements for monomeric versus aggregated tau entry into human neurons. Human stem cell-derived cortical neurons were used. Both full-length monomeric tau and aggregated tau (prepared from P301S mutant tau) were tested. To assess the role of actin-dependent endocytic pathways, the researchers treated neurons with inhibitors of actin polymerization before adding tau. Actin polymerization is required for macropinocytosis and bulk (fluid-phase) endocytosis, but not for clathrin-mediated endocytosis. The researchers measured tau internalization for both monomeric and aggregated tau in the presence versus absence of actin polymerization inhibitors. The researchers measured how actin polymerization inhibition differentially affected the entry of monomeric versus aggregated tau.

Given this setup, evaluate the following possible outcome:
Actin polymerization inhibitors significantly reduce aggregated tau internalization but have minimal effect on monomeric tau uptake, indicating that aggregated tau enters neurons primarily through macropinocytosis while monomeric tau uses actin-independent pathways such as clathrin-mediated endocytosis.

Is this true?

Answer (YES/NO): NO